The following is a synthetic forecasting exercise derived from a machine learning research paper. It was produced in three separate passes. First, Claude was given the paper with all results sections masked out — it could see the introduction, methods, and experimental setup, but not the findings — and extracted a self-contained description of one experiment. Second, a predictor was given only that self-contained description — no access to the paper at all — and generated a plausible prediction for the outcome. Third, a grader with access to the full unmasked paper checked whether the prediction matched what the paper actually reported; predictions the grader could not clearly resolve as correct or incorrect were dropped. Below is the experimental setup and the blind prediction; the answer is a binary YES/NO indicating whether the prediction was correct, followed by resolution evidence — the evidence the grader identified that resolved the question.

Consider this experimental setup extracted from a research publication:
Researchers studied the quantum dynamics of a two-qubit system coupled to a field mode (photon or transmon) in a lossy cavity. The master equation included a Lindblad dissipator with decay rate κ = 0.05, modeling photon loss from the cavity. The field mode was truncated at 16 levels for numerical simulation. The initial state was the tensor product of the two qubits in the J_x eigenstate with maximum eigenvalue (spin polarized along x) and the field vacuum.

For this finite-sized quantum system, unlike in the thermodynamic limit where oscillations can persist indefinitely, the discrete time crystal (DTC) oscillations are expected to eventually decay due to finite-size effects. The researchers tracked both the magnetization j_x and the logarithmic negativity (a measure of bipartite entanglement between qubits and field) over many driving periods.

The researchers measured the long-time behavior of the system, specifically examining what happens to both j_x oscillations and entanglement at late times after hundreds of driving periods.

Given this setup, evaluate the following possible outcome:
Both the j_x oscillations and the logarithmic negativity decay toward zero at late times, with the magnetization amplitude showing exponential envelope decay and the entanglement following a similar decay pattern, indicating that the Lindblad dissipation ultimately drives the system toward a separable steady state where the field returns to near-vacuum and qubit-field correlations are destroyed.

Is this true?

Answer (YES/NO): NO